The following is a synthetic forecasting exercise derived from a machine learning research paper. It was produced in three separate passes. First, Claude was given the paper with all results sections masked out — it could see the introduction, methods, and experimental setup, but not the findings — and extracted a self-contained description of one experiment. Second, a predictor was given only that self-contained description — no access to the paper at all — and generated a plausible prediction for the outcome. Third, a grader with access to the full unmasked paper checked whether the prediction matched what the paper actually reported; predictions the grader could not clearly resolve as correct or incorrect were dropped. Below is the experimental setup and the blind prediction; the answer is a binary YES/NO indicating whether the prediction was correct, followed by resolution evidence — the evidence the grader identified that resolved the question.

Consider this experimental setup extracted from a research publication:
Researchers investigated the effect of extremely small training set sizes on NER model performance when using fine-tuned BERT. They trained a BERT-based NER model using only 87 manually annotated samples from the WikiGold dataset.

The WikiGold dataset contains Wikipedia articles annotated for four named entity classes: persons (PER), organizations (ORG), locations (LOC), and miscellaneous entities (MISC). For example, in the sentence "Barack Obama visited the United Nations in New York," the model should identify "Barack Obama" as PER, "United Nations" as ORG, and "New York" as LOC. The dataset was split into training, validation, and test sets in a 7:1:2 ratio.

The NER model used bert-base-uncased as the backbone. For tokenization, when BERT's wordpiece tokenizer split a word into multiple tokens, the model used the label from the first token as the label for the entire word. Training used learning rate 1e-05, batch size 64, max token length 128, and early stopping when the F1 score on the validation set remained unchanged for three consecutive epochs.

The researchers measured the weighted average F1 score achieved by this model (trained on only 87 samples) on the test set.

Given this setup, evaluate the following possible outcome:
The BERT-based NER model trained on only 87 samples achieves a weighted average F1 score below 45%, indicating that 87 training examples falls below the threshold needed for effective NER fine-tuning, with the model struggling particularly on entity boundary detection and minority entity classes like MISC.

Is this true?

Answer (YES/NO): YES